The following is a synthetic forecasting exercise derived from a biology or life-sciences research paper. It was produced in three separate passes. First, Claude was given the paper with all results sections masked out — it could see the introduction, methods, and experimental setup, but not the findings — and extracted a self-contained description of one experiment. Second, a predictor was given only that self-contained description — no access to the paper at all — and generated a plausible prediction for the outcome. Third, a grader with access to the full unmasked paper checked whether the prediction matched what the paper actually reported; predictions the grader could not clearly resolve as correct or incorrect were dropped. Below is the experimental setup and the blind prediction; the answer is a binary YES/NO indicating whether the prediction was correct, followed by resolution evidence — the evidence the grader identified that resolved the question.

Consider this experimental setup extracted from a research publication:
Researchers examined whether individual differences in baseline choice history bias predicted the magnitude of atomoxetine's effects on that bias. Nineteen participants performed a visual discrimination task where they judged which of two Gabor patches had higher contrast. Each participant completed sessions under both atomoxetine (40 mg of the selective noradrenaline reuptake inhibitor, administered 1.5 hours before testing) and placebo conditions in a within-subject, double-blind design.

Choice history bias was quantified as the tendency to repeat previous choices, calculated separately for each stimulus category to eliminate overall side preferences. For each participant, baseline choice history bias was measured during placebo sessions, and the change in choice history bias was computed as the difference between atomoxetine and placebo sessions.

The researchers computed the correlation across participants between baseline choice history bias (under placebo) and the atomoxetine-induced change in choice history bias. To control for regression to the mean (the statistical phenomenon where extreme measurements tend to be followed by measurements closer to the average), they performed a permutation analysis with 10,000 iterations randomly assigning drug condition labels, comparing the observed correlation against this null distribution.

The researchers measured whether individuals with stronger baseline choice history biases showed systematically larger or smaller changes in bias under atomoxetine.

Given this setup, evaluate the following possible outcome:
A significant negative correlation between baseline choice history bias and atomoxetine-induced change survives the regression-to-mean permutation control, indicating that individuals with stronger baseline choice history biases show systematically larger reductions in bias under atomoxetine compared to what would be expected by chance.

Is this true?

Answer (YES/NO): YES